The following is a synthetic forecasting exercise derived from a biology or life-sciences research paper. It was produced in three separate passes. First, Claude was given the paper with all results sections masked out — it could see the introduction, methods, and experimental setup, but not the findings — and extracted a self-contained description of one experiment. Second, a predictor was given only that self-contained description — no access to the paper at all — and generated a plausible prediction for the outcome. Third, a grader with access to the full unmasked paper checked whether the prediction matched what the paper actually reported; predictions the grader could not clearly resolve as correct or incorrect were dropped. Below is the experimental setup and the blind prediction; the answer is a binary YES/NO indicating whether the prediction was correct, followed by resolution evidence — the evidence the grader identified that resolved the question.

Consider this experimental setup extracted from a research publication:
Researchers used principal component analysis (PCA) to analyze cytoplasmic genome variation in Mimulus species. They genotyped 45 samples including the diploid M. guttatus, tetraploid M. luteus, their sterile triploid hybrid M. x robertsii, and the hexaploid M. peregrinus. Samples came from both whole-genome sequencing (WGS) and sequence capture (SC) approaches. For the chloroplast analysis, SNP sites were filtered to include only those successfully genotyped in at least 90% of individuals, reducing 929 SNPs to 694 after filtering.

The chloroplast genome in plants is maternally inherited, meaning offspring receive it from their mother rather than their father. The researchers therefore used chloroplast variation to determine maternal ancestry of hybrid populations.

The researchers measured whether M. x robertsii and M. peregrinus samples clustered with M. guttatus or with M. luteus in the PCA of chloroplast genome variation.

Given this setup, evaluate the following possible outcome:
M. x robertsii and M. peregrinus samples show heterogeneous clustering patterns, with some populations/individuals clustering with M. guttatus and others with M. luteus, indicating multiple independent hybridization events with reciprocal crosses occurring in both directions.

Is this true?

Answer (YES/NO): NO